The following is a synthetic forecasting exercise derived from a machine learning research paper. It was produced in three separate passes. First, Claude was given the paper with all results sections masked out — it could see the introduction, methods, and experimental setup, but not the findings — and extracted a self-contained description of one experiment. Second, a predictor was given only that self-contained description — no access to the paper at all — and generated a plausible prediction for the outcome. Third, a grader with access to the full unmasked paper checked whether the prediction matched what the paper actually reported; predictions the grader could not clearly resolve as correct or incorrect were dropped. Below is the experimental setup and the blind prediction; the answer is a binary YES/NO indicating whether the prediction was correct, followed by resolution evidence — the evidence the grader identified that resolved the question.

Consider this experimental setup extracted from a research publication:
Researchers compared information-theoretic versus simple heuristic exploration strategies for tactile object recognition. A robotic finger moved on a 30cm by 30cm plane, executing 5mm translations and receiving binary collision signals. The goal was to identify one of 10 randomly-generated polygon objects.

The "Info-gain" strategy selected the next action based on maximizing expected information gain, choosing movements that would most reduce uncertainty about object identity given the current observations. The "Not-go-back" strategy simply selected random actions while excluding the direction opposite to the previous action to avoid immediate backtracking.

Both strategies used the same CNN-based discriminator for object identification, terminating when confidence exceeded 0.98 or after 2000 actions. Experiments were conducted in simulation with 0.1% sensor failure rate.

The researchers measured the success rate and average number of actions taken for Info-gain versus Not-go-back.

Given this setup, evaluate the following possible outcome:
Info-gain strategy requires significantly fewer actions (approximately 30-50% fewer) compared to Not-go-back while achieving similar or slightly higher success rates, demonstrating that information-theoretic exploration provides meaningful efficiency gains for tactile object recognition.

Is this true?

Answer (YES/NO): NO